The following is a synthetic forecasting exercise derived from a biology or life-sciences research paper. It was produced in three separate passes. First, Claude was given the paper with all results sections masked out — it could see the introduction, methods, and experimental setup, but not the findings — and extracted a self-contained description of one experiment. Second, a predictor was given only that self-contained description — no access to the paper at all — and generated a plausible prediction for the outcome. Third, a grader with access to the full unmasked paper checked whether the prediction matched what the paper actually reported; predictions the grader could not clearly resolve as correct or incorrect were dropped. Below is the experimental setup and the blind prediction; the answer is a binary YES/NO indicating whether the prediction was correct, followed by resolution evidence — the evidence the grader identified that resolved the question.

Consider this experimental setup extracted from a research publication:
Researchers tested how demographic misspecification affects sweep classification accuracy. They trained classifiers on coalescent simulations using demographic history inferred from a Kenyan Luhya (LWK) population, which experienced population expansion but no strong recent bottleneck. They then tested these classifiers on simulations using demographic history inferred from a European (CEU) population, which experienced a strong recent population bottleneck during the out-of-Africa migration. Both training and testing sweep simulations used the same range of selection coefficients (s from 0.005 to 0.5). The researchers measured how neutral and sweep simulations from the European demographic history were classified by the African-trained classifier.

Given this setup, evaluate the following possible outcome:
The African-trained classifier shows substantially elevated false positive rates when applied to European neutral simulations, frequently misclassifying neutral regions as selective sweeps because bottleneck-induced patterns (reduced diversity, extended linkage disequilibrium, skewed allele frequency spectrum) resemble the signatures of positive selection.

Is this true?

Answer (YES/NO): YES